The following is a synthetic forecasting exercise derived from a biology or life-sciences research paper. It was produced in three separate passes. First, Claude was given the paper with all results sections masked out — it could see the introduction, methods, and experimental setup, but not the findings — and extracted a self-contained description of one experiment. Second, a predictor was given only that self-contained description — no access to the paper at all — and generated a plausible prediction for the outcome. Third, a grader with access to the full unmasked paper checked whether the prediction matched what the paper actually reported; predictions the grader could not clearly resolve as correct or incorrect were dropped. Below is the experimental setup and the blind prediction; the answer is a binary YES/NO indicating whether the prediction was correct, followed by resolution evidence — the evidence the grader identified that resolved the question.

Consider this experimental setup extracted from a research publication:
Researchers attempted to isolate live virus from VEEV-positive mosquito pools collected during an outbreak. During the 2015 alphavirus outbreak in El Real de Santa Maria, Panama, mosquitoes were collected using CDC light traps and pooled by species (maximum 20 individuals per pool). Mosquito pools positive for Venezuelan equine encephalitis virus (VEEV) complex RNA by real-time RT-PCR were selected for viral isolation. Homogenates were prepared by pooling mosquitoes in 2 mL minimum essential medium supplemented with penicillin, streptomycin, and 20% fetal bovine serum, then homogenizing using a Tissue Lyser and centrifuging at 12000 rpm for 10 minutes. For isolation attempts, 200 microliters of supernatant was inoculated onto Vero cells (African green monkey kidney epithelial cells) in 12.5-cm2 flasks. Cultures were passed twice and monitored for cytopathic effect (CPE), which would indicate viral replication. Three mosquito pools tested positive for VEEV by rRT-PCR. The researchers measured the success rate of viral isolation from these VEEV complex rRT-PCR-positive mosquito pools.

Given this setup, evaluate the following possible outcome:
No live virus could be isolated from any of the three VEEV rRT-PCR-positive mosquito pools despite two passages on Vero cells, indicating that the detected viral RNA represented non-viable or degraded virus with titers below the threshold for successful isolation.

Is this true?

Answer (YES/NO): NO